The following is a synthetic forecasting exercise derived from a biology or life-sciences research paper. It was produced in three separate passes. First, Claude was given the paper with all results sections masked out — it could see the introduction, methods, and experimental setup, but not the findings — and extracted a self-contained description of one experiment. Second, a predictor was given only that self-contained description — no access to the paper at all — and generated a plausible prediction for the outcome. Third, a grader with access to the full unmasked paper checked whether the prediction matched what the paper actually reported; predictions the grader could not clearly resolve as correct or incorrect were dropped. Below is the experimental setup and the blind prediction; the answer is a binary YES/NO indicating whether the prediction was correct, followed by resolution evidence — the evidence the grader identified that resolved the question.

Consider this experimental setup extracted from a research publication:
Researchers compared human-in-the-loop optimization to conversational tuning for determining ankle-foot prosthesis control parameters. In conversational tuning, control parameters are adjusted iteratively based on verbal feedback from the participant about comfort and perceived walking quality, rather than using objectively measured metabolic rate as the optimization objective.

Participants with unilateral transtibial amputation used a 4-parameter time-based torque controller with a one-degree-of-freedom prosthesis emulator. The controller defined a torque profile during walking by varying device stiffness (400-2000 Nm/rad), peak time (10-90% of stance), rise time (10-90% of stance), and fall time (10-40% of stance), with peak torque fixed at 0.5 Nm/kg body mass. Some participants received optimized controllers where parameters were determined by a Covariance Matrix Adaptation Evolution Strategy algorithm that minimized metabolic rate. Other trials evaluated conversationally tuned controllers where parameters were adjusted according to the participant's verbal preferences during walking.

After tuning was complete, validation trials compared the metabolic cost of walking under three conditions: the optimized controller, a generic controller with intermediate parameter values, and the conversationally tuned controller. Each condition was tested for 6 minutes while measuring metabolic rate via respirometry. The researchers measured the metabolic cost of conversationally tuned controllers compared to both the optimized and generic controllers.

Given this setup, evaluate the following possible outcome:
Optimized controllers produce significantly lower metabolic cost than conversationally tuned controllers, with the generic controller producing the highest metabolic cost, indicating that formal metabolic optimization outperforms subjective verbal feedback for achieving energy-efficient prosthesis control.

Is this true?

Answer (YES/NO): NO